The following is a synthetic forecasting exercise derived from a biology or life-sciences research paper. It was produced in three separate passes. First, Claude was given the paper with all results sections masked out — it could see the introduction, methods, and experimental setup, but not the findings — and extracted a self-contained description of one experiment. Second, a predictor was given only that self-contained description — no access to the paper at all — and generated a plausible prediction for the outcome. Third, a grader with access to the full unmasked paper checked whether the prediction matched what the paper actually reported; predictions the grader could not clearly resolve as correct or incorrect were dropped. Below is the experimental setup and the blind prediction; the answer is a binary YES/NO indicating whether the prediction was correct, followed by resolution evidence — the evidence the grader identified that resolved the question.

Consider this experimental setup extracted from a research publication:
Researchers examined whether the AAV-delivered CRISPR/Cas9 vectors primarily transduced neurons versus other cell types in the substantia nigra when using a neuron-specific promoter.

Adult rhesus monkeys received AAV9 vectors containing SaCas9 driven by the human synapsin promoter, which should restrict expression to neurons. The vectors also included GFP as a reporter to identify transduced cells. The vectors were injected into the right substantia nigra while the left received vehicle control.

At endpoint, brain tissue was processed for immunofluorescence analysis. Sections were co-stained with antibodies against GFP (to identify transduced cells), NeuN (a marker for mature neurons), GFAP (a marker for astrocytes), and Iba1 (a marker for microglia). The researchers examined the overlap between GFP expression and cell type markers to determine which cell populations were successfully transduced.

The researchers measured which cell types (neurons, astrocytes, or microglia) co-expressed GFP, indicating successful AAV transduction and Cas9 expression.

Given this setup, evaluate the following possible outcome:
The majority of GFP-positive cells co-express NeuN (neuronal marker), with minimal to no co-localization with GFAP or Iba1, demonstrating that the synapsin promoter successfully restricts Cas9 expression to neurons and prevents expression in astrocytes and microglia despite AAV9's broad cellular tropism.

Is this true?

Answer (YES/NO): YES